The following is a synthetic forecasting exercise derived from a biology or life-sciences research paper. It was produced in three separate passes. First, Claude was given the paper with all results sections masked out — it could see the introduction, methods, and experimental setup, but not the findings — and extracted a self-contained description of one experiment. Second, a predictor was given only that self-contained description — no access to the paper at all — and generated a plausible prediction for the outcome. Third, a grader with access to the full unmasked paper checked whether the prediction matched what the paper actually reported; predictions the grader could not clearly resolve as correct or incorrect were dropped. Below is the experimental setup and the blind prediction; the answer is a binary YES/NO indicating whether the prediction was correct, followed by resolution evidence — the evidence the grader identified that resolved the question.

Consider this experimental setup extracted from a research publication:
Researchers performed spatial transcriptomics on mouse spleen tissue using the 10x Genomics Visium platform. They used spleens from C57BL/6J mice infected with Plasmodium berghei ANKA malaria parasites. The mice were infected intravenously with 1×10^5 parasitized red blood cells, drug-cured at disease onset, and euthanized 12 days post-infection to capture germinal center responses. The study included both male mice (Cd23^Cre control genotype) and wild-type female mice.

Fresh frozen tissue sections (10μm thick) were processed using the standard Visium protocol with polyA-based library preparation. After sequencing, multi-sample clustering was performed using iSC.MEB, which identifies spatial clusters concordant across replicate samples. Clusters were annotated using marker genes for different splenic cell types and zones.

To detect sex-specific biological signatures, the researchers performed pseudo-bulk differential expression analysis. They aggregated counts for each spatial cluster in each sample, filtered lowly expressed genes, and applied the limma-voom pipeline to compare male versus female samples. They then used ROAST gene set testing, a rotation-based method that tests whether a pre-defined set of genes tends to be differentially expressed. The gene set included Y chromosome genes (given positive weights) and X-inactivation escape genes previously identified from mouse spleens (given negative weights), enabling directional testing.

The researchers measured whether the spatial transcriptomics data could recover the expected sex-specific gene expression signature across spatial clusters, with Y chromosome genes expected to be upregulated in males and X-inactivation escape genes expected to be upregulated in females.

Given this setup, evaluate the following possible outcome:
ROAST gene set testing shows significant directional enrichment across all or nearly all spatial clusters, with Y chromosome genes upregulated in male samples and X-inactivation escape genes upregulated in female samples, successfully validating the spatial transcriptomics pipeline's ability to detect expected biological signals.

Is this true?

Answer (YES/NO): YES